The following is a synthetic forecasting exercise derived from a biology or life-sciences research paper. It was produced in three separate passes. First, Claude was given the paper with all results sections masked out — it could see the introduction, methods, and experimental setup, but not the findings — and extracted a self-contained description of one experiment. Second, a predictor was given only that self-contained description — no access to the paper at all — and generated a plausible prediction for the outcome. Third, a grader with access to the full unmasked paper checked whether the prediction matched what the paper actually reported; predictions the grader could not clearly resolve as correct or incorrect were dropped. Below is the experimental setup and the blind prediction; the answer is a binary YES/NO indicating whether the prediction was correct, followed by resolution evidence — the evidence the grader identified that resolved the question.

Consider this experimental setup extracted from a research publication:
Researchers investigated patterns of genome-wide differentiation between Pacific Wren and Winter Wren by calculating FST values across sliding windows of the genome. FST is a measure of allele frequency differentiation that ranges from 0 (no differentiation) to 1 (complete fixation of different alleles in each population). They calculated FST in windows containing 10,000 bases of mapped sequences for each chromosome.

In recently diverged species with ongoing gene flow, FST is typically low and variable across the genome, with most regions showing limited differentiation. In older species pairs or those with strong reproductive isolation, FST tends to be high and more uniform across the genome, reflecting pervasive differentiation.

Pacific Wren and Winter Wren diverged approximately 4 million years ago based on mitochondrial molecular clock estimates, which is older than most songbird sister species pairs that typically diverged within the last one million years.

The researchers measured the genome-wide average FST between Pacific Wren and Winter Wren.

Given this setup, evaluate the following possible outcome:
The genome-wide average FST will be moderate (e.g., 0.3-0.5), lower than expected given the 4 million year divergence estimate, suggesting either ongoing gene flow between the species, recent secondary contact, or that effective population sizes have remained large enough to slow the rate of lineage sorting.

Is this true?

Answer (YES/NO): YES